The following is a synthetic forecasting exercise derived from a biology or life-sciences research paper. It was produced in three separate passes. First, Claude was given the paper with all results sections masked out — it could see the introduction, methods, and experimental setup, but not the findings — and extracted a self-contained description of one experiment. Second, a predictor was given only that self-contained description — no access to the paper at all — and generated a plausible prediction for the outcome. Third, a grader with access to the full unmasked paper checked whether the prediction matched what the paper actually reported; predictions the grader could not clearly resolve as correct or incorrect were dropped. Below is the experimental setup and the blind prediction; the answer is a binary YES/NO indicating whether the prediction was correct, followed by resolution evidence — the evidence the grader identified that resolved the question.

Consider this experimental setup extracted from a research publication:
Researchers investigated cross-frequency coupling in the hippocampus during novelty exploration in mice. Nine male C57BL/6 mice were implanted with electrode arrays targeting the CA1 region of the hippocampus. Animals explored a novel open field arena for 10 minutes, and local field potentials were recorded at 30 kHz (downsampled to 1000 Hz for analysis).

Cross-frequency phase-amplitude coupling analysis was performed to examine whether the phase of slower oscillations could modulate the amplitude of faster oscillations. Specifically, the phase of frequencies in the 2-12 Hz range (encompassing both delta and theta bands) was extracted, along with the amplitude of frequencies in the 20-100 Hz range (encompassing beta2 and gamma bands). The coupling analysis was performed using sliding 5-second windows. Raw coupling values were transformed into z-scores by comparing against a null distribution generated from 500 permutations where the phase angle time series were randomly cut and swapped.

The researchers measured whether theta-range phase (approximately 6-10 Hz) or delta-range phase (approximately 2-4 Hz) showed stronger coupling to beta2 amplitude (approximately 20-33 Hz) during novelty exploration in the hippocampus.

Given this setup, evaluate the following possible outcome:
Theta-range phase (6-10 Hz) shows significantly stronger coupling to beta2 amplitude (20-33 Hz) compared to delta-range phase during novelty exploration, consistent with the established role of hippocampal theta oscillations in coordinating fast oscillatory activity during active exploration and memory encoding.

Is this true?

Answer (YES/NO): NO